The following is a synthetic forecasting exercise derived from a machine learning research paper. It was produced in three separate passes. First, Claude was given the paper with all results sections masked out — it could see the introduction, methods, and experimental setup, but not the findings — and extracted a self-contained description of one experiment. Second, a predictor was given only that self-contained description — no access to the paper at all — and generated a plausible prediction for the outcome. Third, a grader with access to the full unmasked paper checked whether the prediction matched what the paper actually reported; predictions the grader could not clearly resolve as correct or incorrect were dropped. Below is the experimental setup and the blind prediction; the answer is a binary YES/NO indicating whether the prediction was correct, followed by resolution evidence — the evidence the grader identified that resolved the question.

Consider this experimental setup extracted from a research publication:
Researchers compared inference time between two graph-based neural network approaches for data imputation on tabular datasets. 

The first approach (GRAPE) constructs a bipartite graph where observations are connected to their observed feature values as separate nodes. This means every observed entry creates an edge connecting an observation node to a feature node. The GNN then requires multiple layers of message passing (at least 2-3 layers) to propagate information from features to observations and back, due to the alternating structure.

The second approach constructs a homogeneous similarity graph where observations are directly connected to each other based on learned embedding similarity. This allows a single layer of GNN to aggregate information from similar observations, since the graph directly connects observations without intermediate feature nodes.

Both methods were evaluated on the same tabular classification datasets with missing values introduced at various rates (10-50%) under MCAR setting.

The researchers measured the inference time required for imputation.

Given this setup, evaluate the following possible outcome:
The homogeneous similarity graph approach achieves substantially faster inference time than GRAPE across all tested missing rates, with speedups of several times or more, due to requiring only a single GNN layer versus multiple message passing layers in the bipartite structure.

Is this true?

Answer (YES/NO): YES